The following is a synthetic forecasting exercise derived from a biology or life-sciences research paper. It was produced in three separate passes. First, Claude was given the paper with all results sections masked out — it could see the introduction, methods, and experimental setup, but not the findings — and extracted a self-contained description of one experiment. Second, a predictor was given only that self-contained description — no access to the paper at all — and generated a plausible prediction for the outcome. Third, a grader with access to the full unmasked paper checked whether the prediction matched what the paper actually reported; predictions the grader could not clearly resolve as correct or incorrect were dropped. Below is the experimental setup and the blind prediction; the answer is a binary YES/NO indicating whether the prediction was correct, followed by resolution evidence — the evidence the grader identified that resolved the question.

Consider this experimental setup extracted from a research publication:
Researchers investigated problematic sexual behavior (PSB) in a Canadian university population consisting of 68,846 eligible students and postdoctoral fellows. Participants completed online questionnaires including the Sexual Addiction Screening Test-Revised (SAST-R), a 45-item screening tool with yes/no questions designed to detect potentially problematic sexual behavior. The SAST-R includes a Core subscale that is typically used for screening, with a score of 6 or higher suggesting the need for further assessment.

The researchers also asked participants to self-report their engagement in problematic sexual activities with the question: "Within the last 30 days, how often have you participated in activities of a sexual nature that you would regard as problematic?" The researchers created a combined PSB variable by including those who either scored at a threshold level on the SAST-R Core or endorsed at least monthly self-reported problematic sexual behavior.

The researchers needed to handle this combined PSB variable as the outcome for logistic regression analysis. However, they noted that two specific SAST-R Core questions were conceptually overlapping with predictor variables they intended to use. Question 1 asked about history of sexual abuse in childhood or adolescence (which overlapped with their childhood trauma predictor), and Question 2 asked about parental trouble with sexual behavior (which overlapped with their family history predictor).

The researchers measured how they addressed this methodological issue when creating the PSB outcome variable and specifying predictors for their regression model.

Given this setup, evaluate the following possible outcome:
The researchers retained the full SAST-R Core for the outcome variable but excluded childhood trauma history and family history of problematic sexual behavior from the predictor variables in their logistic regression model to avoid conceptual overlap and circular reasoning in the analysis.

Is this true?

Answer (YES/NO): NO